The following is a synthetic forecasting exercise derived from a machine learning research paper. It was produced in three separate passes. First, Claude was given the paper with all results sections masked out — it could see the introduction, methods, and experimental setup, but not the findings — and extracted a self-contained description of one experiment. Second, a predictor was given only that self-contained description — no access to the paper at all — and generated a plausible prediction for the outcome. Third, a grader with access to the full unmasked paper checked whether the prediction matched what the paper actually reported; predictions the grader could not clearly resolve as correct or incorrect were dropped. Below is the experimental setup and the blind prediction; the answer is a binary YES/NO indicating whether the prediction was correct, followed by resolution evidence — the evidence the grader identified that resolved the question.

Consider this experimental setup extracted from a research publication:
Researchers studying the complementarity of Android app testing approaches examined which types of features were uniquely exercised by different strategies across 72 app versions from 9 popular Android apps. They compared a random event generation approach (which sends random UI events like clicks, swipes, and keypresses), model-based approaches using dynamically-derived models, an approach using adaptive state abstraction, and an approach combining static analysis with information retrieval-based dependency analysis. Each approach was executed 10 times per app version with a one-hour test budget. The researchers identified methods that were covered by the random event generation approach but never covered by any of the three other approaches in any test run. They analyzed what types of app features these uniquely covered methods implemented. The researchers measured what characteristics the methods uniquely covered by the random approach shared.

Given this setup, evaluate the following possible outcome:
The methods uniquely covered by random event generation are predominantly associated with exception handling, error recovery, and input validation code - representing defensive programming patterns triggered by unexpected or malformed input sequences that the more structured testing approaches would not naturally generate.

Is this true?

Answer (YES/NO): NO